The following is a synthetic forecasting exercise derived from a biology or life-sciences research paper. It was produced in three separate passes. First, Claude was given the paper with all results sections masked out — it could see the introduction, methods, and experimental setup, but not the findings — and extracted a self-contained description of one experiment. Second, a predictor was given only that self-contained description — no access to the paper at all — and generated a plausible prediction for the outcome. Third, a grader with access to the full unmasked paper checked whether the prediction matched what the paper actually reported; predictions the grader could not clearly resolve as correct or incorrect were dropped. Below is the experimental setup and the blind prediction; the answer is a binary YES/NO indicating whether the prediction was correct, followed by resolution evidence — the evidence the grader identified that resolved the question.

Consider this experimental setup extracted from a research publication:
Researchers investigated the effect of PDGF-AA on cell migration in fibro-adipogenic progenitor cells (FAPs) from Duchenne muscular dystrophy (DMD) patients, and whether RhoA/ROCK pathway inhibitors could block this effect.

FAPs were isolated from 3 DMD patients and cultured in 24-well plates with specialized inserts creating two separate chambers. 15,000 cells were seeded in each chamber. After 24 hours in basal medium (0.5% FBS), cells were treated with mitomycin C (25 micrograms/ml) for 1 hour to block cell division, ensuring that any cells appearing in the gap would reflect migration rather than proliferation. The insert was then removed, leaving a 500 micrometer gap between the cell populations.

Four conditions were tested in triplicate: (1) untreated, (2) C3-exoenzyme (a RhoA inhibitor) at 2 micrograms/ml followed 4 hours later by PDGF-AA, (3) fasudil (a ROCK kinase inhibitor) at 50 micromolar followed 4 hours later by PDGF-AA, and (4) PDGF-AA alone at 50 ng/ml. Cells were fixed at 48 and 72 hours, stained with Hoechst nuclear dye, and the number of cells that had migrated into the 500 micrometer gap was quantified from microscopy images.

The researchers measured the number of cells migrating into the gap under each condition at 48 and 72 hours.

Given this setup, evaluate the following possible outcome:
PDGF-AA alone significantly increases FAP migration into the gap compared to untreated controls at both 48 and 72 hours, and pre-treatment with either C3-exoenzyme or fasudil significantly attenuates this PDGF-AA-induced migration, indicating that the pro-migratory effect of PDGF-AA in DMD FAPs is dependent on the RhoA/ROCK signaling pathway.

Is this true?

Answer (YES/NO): YES